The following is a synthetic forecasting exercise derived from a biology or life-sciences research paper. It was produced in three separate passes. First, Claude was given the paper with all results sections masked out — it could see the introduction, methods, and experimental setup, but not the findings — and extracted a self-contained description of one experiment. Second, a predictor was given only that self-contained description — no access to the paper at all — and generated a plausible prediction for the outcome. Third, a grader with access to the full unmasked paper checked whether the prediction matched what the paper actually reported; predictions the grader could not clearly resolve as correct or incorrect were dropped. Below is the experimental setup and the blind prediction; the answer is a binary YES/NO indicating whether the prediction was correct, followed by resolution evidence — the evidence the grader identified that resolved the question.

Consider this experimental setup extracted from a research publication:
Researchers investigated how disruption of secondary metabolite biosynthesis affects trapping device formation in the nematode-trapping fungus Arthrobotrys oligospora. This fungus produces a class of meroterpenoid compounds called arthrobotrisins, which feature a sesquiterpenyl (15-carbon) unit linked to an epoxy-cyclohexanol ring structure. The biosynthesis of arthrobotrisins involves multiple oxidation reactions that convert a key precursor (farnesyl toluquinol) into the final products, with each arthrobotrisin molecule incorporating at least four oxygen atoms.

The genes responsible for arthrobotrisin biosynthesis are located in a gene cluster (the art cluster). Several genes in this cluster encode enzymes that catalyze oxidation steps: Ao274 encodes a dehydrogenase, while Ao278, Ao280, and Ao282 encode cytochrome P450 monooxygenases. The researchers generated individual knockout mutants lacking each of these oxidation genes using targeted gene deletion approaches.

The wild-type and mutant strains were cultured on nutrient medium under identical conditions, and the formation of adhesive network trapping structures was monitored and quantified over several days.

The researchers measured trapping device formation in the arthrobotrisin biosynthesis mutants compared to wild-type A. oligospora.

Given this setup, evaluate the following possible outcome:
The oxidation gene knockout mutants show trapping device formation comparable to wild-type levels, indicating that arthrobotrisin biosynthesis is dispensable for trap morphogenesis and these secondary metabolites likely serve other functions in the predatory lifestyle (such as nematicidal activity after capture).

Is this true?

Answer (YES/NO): NO